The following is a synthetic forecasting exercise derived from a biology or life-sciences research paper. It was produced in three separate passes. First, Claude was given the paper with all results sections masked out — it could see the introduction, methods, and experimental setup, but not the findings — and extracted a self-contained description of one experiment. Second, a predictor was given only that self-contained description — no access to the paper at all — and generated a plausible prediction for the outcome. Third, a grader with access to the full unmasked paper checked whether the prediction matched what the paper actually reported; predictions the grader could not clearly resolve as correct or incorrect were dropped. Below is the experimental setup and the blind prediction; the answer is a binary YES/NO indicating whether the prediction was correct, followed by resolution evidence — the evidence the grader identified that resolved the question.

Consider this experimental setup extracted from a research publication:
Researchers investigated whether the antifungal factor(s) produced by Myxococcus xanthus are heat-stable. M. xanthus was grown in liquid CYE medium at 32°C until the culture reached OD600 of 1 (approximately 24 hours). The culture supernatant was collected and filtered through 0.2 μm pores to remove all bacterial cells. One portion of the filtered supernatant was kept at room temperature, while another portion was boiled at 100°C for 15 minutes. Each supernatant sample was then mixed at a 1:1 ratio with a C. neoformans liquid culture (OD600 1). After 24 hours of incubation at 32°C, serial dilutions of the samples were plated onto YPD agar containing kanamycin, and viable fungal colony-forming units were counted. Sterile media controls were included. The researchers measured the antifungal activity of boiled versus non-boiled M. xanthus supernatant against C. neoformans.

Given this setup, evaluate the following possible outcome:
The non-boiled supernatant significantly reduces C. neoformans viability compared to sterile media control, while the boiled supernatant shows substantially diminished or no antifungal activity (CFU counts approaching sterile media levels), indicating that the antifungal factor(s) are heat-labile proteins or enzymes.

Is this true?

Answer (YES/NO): NO